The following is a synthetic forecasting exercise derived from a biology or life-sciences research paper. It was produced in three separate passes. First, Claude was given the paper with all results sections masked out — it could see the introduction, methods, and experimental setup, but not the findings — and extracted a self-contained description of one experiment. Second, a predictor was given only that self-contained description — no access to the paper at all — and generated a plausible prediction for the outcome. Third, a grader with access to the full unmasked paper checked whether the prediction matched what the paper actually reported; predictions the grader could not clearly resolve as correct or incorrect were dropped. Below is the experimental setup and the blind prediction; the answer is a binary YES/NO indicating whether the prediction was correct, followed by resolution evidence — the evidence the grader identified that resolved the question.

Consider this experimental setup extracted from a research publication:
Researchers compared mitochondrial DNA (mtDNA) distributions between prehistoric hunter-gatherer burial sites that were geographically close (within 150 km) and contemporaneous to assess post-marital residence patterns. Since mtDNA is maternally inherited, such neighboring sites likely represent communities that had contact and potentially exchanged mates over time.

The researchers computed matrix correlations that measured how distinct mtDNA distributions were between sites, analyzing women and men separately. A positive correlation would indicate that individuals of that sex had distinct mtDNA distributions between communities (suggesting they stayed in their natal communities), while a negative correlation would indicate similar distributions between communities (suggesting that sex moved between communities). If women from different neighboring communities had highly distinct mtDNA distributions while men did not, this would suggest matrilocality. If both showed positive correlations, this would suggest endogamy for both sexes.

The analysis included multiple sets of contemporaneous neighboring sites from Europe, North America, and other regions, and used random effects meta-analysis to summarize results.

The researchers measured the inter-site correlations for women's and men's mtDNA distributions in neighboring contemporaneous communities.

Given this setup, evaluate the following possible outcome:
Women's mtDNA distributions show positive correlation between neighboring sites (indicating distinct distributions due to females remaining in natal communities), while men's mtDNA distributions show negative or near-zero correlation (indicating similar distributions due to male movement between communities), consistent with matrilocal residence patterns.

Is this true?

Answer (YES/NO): YES